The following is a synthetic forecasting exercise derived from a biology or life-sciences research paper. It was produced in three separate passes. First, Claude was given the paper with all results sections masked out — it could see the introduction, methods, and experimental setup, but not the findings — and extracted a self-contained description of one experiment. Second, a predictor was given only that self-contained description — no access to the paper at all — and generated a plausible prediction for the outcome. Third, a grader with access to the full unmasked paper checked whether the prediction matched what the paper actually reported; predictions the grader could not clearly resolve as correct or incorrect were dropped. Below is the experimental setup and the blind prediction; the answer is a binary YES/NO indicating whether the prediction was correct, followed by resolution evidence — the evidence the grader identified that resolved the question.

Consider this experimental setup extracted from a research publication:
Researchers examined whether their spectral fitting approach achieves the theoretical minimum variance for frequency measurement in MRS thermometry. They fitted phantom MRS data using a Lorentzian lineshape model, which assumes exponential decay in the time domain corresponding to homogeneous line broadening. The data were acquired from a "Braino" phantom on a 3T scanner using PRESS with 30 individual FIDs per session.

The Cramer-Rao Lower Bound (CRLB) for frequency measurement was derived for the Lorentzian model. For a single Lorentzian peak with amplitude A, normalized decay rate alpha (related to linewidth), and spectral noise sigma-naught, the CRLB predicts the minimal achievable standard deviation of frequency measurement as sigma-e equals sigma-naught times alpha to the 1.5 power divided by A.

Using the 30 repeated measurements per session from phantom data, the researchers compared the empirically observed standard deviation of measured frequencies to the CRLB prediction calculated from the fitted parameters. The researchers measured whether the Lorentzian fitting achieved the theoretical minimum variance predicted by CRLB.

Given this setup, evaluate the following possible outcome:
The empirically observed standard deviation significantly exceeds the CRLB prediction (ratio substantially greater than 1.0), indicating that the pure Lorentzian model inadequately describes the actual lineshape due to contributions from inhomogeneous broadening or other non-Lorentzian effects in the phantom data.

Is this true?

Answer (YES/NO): NO